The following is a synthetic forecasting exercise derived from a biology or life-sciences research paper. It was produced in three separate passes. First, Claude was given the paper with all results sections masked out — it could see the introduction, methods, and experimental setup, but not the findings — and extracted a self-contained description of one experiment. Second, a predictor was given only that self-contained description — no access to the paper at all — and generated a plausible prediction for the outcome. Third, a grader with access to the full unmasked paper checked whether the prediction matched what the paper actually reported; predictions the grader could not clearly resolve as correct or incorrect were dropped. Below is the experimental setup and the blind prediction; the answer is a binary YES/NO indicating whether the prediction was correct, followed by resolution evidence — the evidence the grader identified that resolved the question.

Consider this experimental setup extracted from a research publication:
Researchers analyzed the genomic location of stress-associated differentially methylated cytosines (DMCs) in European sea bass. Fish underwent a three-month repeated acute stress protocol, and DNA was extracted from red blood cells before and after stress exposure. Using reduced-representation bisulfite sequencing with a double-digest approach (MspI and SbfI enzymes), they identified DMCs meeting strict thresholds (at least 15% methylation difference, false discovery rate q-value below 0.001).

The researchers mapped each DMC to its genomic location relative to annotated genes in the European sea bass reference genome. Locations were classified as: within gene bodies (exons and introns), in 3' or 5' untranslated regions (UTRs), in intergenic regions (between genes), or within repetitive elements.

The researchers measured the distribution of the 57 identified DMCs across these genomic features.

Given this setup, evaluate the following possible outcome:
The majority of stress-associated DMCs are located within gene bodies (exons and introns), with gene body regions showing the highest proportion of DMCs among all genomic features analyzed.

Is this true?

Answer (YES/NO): YES